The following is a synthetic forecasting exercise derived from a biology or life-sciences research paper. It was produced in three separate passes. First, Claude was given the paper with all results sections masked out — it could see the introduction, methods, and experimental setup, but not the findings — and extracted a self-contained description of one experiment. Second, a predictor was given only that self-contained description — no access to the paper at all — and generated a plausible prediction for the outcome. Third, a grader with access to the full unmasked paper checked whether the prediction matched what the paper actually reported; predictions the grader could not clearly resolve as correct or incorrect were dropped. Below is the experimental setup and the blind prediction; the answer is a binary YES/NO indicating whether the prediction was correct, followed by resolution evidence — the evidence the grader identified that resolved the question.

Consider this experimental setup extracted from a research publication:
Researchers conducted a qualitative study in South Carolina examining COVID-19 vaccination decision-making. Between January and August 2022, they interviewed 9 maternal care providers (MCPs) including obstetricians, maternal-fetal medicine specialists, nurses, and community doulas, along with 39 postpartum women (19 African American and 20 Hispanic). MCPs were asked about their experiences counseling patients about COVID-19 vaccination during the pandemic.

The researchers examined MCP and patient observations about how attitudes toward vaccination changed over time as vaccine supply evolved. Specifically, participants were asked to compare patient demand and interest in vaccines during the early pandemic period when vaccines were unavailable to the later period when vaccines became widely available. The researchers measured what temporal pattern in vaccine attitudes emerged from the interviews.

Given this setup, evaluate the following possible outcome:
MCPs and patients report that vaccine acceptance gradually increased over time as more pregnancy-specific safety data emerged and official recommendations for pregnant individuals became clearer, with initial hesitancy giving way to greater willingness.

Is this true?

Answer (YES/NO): NO